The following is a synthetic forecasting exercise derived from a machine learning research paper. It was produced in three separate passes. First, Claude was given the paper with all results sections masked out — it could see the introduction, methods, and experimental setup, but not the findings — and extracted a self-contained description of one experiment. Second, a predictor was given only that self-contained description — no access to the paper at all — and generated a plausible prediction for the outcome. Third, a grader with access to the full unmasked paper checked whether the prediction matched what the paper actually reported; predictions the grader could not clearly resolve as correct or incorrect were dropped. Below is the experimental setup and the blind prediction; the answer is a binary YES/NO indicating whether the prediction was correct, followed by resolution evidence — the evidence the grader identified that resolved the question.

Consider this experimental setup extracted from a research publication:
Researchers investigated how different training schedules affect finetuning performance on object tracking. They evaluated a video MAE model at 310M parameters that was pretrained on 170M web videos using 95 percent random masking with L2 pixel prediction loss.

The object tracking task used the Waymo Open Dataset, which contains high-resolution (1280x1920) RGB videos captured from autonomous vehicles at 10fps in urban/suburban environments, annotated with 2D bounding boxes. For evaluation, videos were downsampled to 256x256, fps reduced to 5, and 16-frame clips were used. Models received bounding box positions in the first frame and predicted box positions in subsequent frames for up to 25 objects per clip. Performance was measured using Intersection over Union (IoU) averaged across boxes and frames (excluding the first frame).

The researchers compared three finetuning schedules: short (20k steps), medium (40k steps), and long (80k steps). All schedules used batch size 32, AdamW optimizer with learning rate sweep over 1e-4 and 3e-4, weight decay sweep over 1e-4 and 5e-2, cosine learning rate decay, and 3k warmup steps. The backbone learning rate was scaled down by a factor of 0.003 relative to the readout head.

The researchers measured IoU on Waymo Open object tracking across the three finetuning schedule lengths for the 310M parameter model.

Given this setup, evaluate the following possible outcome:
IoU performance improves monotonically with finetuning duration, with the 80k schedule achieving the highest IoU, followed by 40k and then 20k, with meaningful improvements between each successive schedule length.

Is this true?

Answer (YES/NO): YES